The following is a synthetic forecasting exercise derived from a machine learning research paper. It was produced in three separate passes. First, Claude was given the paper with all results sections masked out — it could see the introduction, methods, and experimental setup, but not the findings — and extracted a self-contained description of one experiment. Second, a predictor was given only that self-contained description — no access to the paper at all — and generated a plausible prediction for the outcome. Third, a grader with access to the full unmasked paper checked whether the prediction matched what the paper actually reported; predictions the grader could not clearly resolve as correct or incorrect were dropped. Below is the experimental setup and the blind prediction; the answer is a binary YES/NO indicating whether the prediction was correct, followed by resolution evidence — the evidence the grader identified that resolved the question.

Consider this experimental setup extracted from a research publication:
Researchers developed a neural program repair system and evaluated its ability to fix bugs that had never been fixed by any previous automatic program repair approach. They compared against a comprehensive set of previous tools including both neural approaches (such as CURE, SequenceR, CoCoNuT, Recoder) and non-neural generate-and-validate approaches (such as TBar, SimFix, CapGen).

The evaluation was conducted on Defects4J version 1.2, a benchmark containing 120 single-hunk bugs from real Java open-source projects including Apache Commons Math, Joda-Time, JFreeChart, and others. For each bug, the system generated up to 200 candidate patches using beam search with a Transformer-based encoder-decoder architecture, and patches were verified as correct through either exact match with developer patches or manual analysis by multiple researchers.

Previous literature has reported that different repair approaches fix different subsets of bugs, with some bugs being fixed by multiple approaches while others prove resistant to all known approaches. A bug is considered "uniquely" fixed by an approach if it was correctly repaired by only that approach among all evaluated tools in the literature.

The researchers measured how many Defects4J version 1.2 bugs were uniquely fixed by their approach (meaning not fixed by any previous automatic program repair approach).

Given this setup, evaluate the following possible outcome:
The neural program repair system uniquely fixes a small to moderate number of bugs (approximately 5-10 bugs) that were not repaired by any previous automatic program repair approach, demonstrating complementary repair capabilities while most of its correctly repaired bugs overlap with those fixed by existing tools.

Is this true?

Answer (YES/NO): YES